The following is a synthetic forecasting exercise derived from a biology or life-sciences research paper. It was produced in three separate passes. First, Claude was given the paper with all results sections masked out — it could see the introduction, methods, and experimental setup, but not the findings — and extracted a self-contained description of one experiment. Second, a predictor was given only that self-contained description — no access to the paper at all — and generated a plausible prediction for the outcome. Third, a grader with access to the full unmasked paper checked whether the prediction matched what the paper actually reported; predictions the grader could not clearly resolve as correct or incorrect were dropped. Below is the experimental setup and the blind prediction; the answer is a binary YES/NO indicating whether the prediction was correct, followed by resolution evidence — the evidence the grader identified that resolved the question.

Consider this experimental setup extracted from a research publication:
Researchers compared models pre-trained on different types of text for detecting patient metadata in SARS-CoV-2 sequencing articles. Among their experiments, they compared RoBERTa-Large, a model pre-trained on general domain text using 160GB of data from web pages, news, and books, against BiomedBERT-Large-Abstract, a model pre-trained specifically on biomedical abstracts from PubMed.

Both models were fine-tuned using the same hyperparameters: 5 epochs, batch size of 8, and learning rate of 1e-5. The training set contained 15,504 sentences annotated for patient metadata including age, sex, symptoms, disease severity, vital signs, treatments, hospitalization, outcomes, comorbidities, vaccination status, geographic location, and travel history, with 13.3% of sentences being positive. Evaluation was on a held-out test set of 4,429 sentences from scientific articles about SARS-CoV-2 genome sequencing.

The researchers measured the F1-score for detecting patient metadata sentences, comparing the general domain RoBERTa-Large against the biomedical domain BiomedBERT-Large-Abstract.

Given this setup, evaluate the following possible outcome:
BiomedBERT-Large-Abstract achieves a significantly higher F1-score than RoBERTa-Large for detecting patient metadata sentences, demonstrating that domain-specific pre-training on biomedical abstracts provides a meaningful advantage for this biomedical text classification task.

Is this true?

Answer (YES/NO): YES